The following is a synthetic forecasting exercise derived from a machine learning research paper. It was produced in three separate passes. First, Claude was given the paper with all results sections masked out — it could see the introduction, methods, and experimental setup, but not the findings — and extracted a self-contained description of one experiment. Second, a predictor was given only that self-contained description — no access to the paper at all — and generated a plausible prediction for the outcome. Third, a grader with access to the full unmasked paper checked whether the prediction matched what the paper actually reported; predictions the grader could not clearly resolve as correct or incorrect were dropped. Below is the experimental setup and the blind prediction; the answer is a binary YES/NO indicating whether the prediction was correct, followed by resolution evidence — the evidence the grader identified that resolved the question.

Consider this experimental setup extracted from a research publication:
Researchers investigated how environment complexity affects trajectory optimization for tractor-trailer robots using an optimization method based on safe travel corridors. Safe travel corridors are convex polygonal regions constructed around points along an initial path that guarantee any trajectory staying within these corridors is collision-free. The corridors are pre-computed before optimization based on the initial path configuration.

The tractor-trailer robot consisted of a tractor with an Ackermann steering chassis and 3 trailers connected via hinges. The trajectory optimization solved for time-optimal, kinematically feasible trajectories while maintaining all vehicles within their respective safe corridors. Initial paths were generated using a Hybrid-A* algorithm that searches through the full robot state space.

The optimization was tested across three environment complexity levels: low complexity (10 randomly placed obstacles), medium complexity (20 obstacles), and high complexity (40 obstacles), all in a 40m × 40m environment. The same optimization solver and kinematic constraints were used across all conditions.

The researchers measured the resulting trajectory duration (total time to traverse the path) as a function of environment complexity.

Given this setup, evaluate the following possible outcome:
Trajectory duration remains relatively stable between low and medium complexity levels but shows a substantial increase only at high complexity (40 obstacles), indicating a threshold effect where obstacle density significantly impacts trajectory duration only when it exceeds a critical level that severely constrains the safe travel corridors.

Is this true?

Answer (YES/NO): NO